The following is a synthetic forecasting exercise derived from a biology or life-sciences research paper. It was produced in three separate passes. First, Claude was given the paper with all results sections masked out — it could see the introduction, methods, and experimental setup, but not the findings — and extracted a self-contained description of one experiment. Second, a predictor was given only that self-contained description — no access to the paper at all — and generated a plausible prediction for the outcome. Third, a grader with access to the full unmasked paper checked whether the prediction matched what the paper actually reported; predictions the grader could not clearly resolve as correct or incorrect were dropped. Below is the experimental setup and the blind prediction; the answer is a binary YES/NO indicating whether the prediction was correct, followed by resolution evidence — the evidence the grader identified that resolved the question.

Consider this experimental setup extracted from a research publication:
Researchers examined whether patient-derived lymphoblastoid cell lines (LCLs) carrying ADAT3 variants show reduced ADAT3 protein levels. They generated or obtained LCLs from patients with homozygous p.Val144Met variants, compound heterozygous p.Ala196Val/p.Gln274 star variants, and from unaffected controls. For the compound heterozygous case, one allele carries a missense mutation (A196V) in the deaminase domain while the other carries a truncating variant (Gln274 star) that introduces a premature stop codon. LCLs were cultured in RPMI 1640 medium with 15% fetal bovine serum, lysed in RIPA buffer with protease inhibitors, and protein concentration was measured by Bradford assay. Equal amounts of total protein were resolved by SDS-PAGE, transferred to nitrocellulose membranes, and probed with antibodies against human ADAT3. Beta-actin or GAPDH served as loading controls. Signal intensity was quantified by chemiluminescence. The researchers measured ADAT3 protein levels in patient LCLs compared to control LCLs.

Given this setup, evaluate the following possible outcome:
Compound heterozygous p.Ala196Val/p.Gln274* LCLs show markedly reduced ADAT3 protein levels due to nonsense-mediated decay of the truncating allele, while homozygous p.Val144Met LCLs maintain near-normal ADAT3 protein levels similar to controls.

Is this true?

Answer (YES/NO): NO